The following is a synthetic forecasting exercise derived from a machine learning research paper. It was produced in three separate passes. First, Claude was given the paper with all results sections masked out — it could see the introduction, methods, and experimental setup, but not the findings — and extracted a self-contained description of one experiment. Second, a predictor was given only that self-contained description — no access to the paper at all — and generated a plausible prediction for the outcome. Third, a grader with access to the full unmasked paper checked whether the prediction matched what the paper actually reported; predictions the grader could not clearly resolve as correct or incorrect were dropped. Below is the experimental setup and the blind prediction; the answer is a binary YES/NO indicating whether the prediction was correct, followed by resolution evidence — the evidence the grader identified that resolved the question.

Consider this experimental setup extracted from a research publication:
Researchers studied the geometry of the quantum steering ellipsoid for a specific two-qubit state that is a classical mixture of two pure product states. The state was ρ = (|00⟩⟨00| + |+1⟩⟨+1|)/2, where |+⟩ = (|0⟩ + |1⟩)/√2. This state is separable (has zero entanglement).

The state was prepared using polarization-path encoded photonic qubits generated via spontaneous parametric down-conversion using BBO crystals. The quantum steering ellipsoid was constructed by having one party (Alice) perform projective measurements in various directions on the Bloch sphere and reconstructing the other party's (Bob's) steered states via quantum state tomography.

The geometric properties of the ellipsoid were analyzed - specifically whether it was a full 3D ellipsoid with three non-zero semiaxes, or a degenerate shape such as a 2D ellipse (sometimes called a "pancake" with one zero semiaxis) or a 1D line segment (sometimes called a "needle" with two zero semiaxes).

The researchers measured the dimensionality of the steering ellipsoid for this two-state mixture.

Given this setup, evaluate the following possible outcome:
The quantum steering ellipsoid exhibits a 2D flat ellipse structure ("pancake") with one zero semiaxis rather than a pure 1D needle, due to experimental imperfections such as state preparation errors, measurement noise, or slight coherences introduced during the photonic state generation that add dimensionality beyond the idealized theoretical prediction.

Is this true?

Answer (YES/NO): NO